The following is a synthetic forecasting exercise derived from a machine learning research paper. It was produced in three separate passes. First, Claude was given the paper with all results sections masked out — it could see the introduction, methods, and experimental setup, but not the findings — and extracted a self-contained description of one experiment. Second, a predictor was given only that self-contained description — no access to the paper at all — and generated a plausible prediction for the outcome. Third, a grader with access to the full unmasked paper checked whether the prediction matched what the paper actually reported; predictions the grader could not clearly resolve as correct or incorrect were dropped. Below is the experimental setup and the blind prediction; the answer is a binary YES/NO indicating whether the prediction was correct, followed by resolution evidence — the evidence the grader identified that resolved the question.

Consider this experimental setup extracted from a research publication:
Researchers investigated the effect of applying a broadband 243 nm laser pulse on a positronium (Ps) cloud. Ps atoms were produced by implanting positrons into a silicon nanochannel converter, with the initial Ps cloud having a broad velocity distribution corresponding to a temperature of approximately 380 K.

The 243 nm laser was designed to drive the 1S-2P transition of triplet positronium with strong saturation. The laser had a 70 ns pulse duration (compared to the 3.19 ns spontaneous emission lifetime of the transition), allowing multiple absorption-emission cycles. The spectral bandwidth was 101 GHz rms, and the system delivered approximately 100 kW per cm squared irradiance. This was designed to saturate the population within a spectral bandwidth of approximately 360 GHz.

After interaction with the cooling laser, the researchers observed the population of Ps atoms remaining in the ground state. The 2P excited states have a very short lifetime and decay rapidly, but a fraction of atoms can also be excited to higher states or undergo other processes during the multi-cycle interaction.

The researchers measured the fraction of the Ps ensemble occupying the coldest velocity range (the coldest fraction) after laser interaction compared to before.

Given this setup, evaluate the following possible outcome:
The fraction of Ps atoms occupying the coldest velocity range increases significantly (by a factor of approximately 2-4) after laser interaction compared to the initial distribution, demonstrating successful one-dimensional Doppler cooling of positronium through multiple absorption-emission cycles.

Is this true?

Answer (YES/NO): NO